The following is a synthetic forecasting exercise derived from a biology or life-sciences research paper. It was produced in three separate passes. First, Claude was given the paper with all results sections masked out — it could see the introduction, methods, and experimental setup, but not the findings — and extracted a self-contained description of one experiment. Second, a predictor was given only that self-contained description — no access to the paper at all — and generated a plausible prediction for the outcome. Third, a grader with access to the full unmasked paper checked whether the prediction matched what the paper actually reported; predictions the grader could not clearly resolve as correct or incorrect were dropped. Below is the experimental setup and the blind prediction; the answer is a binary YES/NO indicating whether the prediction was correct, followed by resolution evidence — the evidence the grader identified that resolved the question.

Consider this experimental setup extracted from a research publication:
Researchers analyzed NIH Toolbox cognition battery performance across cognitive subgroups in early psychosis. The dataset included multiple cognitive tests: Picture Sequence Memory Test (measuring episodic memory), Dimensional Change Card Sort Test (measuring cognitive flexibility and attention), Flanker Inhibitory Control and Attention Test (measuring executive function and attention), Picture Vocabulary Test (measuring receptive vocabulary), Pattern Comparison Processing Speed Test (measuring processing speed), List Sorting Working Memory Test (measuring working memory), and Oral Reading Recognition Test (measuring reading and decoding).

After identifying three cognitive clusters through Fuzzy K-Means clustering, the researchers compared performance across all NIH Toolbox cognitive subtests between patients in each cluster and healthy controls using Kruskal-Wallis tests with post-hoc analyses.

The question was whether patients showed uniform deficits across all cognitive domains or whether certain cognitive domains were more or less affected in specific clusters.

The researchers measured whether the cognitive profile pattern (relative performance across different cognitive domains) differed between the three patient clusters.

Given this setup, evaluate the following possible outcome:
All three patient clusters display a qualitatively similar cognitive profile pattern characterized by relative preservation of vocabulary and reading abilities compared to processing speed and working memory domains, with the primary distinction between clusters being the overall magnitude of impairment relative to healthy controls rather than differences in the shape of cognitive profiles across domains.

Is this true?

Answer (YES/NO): NO